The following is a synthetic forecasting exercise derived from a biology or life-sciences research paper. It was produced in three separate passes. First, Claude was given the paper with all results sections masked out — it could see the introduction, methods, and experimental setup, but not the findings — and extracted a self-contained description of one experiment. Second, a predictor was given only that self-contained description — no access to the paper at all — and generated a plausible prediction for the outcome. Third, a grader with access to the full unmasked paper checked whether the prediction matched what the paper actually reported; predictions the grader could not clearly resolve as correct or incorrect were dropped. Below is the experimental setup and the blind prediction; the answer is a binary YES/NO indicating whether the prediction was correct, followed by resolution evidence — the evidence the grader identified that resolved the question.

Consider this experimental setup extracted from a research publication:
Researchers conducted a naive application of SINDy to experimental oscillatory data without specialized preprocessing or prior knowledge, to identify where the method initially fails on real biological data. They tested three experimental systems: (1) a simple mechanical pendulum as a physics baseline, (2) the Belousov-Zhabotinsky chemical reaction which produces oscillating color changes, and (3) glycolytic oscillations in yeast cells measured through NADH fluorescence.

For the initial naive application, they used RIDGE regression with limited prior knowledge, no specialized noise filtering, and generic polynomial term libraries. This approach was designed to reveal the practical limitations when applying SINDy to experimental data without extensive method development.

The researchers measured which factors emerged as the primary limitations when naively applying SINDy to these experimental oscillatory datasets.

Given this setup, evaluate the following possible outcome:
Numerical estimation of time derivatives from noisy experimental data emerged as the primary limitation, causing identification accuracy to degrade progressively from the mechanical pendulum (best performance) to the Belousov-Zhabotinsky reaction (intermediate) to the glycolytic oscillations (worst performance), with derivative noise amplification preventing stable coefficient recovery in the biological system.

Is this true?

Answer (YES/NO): NO